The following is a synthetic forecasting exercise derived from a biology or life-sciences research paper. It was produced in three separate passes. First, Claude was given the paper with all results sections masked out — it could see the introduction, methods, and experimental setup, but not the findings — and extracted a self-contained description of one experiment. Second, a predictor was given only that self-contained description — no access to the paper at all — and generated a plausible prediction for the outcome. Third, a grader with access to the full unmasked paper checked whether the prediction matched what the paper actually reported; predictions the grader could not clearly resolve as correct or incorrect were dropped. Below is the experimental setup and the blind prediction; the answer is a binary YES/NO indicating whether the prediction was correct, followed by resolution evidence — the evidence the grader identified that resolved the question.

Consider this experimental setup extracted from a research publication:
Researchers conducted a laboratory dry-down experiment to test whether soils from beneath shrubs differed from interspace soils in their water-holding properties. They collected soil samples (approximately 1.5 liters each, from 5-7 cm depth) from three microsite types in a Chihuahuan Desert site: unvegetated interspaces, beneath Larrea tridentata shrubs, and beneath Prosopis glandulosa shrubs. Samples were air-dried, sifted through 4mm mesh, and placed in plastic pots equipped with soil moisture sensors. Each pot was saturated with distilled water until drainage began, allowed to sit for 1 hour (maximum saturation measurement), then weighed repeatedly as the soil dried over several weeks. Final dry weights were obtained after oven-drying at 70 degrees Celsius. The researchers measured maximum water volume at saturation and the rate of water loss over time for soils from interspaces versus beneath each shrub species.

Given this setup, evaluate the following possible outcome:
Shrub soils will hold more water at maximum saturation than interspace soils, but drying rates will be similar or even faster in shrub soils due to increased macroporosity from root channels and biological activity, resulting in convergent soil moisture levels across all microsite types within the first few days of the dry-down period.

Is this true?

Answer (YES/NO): NO